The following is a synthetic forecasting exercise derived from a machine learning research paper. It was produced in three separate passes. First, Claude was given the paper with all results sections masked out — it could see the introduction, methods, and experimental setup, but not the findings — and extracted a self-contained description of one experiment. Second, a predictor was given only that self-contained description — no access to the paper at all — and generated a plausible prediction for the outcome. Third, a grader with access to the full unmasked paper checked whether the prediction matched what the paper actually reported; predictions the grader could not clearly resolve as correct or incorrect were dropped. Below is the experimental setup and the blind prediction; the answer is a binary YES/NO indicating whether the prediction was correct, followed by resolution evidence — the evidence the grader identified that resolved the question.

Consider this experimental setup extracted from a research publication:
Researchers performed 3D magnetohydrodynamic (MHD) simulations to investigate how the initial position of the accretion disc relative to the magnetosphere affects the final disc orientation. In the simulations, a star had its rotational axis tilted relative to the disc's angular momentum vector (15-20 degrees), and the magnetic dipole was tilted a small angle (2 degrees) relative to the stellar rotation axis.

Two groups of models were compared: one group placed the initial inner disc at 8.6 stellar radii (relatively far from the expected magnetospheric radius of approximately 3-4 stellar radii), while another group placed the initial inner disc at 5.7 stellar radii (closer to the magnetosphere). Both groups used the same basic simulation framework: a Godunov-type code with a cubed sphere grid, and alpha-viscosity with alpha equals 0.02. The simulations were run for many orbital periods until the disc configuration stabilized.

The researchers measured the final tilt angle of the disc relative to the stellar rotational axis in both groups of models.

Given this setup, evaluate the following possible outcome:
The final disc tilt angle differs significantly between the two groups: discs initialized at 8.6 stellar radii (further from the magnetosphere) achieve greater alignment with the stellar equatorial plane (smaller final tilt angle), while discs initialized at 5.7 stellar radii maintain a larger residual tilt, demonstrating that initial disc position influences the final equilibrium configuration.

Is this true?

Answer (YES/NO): YES